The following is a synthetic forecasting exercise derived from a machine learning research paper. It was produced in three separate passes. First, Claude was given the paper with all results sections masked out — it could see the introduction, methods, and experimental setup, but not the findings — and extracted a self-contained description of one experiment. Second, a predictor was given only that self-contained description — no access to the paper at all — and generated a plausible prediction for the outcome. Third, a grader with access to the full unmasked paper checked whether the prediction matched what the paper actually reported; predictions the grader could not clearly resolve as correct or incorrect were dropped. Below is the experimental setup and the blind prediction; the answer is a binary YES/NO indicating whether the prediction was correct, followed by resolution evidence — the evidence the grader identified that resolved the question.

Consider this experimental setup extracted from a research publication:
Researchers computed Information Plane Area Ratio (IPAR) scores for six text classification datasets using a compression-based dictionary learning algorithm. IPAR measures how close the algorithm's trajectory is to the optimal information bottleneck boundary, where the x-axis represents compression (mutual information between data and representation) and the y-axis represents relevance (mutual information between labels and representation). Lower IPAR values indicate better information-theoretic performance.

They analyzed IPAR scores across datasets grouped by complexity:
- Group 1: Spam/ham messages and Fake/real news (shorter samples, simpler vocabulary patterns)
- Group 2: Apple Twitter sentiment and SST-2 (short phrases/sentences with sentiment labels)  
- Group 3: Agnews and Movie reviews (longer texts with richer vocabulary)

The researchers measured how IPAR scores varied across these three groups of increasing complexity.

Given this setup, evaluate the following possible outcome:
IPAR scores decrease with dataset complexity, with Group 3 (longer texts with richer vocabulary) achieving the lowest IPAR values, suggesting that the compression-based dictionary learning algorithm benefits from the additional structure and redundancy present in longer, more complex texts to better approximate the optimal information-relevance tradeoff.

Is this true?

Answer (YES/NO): NO